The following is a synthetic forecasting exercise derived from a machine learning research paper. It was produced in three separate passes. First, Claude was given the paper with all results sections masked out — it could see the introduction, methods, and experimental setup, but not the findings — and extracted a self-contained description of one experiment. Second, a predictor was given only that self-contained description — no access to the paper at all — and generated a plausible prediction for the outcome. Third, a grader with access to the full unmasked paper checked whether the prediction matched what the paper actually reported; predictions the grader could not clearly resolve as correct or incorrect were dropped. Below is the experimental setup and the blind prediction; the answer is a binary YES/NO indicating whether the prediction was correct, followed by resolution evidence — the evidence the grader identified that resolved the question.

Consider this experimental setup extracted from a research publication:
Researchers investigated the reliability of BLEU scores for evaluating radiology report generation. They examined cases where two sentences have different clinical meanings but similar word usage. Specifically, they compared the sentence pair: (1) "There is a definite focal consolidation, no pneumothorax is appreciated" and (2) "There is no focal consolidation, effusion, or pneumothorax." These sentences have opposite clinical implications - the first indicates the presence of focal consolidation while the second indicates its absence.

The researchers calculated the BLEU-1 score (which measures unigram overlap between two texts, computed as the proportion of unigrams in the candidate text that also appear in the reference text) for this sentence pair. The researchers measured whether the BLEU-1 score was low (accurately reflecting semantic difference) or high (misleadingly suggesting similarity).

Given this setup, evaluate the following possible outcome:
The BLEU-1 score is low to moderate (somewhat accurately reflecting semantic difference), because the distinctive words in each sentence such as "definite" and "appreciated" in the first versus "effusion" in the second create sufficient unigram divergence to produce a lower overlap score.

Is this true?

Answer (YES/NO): NO